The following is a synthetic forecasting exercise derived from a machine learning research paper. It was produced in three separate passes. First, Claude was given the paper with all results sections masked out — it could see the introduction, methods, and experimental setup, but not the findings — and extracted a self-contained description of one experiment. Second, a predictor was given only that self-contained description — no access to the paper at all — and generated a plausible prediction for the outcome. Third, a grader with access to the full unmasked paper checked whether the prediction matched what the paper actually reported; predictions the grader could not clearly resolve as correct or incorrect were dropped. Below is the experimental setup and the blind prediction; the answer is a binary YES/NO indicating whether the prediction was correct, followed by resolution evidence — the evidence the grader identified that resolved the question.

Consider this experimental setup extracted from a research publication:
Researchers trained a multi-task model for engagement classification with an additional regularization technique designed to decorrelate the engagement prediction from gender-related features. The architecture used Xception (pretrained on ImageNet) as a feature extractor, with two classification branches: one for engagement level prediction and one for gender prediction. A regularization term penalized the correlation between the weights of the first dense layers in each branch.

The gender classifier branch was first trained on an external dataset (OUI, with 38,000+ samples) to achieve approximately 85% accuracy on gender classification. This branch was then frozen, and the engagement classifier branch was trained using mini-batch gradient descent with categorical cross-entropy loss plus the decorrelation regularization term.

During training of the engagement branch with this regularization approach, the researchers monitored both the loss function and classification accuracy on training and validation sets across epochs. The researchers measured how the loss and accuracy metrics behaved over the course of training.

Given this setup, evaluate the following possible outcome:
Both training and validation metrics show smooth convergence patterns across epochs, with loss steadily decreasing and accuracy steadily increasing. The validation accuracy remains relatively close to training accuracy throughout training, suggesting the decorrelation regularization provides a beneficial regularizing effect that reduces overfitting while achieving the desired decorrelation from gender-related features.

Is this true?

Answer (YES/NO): NO